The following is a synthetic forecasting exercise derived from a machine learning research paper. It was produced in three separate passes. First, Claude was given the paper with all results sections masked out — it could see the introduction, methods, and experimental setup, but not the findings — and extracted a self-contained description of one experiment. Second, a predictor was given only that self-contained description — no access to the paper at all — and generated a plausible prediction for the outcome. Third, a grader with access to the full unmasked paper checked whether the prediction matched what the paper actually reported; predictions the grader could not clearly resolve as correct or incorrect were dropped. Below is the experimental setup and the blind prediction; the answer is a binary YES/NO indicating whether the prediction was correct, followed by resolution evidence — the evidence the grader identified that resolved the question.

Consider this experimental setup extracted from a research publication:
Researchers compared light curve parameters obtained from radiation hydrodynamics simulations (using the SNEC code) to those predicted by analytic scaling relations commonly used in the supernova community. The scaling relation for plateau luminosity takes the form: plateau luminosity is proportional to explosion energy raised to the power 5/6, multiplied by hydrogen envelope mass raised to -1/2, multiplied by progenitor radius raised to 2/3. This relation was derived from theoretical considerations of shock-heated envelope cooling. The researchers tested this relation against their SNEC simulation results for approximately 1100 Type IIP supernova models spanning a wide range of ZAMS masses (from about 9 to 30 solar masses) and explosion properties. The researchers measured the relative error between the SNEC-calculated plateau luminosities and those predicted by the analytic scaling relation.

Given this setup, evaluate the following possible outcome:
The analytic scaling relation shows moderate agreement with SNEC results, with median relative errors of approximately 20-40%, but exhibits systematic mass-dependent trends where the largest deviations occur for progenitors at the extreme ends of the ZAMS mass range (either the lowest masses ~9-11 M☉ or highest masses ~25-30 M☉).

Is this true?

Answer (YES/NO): NO